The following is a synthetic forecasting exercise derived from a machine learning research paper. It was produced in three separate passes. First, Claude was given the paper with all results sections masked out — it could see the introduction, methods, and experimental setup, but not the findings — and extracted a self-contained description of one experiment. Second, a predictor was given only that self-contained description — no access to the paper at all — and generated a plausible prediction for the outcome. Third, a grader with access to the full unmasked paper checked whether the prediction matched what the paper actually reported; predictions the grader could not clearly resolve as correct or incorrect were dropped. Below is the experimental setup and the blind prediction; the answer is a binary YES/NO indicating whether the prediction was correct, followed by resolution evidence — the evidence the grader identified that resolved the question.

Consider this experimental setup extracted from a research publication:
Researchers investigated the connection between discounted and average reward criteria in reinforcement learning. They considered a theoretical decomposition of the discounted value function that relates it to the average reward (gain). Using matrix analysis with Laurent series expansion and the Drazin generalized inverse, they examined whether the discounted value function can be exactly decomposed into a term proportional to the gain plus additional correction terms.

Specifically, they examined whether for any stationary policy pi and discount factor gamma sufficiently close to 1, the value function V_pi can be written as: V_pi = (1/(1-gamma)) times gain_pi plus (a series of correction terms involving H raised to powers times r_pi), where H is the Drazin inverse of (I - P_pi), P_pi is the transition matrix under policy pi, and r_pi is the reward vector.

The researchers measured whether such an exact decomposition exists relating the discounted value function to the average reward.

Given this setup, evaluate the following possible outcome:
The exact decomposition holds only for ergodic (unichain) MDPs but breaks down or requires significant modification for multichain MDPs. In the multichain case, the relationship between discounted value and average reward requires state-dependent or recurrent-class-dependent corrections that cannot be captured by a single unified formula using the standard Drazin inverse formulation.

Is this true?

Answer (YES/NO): NO